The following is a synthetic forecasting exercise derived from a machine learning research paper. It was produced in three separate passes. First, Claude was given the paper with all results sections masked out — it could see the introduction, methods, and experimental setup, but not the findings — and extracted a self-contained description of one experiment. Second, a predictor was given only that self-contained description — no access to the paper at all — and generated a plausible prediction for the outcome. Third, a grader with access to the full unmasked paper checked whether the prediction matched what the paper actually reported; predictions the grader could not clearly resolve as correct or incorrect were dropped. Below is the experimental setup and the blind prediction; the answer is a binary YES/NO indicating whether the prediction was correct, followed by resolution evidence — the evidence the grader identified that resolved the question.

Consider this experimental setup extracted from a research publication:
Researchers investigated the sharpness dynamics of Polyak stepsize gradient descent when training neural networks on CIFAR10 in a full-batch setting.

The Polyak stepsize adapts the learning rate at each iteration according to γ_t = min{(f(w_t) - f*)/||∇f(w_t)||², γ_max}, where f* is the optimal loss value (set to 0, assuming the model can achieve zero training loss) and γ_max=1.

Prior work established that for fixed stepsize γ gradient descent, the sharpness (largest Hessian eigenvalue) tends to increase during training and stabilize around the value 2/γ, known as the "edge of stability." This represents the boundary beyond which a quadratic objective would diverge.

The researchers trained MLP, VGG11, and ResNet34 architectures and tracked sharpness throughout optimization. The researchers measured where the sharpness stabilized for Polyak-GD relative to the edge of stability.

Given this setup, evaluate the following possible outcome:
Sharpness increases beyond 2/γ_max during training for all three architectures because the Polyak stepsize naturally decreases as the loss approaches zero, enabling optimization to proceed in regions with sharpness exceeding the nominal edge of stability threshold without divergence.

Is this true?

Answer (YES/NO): NO